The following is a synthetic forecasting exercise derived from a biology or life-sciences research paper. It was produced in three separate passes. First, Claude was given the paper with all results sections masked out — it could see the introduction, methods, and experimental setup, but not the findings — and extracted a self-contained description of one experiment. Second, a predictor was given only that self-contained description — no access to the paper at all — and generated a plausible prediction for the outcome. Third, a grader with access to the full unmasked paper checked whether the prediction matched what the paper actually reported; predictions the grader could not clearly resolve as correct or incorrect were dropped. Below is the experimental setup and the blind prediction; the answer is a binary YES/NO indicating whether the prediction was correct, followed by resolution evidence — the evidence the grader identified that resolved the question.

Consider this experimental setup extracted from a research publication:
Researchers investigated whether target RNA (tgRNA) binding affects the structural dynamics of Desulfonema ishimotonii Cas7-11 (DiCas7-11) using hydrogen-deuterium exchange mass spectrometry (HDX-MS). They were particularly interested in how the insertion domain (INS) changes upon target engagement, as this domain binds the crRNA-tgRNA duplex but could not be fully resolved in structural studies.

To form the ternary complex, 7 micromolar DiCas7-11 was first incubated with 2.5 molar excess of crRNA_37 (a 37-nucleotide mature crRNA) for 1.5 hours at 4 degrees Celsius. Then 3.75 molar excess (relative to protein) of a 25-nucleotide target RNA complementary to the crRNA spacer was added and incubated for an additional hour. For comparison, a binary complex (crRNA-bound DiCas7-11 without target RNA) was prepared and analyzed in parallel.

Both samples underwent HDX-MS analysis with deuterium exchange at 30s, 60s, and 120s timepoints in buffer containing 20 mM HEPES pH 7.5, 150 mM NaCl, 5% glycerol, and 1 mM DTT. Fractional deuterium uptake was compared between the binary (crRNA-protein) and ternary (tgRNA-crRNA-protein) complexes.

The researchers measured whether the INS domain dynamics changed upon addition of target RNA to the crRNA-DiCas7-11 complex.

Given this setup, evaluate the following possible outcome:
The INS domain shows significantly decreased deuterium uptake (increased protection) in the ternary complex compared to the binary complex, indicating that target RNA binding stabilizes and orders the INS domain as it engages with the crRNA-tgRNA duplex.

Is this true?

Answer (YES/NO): NO